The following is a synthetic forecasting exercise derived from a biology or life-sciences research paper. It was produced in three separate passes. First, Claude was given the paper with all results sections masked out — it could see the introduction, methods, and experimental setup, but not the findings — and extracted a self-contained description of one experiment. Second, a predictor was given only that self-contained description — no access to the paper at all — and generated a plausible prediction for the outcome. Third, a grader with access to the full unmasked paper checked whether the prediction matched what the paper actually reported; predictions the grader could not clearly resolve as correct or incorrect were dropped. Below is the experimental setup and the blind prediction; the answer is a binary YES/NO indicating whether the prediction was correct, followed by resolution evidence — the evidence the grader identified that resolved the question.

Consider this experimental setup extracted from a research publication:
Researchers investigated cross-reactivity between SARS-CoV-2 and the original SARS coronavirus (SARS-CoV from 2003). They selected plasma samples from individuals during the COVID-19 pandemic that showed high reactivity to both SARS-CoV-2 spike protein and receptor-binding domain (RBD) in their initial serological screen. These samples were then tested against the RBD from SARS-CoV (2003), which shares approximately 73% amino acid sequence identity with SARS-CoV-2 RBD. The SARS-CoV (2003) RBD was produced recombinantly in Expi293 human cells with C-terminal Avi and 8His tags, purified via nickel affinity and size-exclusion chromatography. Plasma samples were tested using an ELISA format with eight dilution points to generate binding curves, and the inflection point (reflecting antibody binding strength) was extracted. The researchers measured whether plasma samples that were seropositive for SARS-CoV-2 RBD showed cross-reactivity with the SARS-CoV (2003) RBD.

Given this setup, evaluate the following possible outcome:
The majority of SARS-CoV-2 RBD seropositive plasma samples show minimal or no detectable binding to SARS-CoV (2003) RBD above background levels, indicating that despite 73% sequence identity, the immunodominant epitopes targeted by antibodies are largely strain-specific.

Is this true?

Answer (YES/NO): NO